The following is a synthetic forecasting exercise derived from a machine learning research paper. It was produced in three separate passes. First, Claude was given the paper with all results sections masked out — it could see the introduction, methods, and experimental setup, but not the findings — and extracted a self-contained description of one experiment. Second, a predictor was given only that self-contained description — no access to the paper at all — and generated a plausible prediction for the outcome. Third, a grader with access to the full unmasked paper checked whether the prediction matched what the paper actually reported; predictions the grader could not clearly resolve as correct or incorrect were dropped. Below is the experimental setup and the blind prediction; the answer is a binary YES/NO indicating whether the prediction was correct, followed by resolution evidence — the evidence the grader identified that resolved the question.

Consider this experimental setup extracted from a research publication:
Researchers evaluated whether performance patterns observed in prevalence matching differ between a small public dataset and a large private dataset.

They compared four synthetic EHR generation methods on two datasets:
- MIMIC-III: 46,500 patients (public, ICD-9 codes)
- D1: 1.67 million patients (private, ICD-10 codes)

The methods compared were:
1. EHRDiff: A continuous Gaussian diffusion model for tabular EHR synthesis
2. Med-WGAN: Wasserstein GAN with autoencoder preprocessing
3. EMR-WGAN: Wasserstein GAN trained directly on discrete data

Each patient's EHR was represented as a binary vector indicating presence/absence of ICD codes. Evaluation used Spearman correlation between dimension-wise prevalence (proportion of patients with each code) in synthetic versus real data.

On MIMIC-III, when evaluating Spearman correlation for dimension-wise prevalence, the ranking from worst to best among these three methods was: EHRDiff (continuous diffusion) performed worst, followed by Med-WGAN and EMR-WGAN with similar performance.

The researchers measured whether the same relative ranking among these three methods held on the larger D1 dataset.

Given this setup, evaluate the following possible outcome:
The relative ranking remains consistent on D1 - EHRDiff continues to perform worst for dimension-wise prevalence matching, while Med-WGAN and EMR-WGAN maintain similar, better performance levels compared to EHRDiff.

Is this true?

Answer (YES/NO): NO